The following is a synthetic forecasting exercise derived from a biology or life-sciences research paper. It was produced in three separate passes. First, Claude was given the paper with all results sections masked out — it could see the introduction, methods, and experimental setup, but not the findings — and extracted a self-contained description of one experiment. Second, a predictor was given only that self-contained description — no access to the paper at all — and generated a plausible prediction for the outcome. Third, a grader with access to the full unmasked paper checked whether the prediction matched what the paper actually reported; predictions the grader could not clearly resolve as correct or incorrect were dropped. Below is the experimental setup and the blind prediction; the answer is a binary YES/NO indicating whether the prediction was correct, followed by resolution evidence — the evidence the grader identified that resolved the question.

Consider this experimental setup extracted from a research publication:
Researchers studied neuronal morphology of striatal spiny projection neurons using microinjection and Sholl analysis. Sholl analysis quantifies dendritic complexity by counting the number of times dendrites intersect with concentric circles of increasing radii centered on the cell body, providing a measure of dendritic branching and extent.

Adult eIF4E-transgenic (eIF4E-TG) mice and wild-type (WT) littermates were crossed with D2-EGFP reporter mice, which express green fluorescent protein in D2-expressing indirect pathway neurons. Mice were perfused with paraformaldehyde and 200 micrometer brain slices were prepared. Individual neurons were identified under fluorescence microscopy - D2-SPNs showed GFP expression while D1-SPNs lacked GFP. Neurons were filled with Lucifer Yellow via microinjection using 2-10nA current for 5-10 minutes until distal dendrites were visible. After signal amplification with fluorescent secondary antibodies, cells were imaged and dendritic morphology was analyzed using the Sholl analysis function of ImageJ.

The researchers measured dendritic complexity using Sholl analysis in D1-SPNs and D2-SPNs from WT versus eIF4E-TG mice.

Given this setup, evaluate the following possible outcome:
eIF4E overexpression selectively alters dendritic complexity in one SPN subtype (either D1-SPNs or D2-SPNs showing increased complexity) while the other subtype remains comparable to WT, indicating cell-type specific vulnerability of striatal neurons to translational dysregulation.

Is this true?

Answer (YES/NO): NO